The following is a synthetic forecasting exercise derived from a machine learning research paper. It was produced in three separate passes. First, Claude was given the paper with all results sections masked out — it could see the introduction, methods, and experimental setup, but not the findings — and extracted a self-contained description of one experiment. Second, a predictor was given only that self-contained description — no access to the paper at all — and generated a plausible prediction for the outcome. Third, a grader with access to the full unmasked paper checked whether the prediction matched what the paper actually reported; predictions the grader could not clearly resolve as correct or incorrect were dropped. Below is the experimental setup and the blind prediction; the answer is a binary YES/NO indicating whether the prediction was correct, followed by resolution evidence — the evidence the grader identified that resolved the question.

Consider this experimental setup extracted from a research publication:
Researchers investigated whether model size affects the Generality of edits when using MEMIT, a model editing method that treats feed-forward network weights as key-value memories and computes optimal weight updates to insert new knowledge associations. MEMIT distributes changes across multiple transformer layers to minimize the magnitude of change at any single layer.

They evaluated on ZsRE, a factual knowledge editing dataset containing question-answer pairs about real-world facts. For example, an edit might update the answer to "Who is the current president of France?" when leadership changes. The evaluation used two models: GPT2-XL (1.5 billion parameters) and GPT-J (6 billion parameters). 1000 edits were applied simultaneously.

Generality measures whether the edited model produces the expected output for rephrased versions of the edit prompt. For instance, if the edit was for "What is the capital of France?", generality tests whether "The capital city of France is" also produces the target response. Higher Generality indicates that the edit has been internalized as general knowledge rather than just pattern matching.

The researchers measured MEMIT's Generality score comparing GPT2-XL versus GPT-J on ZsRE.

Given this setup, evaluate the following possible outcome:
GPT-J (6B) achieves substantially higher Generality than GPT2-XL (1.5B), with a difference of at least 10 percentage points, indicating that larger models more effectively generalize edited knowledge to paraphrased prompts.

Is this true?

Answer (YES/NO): YES